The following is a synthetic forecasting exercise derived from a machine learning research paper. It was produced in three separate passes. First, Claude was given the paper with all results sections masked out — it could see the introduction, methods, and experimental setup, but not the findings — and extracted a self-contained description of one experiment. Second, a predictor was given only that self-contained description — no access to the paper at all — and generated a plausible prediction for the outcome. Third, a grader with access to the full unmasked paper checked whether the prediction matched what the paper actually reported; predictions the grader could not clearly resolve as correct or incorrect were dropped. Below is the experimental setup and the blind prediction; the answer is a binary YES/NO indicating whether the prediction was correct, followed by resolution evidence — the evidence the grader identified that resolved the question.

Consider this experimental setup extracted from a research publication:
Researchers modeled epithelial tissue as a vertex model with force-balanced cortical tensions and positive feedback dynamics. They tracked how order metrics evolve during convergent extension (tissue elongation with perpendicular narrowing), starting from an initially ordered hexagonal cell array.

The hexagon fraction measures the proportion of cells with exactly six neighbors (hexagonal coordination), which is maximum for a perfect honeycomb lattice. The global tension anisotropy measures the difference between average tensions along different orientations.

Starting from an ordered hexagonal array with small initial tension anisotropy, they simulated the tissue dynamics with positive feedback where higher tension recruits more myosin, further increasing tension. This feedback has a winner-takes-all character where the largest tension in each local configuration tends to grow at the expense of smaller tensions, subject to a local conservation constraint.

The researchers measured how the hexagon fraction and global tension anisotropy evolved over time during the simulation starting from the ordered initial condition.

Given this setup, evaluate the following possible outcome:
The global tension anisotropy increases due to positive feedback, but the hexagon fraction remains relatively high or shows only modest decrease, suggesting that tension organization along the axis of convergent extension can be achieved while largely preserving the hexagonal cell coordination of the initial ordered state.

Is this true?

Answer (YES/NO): NO